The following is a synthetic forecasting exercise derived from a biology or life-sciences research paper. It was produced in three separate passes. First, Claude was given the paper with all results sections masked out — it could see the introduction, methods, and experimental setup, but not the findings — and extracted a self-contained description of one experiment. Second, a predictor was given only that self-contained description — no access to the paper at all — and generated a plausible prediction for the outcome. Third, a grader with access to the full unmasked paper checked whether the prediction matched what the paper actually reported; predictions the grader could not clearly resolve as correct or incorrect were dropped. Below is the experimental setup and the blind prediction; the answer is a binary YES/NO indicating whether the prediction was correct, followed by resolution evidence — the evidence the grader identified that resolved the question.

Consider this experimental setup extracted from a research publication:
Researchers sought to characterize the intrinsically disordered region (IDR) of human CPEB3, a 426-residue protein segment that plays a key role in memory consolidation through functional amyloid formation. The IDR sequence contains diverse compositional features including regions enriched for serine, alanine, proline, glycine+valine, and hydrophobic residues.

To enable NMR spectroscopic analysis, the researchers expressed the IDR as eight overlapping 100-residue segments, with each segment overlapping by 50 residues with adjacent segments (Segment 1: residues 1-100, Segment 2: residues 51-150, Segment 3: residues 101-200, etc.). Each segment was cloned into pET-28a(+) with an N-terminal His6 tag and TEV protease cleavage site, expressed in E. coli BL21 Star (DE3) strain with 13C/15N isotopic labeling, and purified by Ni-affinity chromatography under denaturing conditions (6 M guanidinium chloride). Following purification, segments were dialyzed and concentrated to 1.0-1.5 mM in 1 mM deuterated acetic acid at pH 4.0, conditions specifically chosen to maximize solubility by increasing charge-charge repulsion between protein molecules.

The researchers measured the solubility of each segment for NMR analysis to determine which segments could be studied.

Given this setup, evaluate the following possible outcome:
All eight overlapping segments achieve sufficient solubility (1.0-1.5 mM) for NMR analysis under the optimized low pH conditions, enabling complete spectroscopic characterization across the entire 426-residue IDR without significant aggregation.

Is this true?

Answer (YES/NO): NO